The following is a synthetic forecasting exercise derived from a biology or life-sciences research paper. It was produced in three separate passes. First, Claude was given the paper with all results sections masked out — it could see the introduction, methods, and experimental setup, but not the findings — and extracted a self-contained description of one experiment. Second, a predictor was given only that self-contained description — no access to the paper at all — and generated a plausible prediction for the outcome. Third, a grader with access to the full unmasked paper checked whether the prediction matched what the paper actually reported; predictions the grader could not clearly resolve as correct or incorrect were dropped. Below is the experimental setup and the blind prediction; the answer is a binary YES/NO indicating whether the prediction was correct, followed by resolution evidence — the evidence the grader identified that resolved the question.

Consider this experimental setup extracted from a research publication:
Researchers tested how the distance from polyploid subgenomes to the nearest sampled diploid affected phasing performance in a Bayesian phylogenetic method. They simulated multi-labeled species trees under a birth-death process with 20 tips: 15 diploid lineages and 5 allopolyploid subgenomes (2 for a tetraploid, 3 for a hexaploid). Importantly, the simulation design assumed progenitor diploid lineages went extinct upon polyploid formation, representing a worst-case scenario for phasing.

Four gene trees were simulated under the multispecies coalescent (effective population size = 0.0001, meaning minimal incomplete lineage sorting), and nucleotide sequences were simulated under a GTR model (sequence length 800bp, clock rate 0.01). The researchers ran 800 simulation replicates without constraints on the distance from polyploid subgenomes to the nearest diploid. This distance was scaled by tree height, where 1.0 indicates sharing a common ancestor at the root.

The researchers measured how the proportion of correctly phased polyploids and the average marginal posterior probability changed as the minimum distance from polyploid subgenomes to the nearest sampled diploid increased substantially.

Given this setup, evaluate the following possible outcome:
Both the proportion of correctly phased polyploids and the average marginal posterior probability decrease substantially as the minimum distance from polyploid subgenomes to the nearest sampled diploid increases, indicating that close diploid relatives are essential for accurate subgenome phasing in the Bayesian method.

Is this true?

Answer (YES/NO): YES